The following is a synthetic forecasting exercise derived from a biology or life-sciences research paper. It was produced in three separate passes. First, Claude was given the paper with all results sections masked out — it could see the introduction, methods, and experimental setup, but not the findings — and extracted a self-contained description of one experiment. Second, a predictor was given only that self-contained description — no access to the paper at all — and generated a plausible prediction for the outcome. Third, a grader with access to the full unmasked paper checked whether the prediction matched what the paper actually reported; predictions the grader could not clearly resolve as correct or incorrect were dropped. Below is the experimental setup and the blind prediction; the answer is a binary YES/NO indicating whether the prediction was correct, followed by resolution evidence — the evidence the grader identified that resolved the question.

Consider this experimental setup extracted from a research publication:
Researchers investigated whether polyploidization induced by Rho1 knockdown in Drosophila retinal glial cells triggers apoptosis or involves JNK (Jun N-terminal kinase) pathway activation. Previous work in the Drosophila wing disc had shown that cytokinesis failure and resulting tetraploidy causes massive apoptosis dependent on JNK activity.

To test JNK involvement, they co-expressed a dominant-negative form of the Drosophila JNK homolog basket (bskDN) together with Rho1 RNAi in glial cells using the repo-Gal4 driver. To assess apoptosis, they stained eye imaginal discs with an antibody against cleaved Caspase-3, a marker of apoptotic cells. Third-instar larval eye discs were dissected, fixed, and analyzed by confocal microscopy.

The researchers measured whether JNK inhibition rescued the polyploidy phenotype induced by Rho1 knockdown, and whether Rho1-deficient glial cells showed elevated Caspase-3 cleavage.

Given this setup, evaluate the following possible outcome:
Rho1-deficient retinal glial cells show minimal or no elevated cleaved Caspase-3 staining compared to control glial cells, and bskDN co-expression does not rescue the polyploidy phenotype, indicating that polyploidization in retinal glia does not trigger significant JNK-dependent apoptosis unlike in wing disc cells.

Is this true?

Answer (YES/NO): YES